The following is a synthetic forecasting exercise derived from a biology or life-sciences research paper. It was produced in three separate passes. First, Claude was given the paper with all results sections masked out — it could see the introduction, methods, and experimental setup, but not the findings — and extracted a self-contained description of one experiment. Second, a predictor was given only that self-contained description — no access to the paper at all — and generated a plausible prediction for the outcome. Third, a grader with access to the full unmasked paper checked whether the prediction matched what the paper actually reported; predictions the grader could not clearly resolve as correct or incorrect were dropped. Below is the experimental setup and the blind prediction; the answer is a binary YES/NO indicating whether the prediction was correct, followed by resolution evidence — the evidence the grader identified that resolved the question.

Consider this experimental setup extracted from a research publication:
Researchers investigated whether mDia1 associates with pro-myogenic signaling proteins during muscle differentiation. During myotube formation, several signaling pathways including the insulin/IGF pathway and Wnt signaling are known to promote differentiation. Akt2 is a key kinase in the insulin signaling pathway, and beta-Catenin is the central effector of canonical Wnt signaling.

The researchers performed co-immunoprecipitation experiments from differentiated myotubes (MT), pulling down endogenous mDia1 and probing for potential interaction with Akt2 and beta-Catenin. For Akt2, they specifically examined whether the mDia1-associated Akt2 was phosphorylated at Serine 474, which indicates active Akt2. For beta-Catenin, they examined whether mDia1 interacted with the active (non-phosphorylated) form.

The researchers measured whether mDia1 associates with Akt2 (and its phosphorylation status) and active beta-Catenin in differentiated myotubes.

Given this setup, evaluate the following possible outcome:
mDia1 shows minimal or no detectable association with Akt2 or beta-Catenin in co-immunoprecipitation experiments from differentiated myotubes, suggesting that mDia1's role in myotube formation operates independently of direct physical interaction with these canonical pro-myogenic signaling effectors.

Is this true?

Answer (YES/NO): NO